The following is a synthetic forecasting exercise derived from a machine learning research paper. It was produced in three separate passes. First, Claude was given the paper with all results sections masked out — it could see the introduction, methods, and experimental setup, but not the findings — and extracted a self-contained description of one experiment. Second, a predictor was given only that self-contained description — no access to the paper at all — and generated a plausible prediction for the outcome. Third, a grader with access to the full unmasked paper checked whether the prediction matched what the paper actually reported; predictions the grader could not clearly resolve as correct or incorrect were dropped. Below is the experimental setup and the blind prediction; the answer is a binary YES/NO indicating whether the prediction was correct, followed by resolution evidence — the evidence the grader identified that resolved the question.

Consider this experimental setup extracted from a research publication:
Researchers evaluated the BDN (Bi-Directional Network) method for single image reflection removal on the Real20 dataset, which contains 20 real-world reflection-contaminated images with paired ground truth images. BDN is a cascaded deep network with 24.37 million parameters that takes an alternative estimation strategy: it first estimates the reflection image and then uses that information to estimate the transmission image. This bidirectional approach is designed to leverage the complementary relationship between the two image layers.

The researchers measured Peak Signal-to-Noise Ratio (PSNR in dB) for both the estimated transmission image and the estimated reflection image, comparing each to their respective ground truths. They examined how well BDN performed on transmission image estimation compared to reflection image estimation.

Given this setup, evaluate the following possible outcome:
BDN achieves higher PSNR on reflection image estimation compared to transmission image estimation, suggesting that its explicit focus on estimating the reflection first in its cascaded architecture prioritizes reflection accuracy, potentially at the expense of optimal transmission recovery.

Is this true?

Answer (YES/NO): NO